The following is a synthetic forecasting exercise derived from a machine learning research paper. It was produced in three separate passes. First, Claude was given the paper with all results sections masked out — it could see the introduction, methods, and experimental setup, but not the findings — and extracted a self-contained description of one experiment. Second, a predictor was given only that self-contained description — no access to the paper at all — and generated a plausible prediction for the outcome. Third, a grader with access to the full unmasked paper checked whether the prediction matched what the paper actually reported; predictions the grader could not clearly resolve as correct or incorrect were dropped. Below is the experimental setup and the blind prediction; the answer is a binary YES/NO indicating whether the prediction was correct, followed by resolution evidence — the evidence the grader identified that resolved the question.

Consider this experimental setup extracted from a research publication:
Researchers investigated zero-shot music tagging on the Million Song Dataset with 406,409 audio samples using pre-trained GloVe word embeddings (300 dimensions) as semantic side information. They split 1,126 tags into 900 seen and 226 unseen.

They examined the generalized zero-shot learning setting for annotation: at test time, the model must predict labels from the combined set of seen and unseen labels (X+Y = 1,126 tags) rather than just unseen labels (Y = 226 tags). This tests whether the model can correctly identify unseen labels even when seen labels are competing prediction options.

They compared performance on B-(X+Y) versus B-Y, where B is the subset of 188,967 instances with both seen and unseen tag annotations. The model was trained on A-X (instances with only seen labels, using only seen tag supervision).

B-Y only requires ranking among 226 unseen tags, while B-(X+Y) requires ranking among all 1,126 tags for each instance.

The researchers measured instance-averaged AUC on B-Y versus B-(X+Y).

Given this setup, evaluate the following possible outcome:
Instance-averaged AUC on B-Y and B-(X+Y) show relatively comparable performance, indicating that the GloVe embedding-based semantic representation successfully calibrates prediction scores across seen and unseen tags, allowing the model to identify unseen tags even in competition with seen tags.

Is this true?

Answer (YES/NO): NO